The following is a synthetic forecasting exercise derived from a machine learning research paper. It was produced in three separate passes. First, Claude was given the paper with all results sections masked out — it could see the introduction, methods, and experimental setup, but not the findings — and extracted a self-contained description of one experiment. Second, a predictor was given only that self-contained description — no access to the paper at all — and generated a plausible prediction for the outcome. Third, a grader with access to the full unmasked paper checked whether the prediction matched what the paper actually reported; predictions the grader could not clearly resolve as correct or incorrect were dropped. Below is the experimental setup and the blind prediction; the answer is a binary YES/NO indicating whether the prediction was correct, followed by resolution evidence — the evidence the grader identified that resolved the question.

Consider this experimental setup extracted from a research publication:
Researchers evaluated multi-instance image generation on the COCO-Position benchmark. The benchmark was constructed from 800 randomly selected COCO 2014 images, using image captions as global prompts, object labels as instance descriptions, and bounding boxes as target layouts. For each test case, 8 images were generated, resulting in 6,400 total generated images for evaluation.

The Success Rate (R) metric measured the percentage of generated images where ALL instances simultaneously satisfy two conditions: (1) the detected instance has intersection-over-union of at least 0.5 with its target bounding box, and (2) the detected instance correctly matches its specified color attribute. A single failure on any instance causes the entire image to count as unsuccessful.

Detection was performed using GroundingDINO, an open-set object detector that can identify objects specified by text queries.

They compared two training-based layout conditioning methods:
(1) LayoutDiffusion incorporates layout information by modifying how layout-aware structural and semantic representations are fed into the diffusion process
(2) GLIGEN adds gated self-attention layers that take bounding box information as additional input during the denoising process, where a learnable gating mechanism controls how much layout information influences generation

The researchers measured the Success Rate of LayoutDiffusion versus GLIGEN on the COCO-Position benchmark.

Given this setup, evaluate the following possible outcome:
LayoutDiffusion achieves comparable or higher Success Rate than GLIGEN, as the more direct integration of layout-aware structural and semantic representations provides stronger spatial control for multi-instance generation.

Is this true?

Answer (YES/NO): NO